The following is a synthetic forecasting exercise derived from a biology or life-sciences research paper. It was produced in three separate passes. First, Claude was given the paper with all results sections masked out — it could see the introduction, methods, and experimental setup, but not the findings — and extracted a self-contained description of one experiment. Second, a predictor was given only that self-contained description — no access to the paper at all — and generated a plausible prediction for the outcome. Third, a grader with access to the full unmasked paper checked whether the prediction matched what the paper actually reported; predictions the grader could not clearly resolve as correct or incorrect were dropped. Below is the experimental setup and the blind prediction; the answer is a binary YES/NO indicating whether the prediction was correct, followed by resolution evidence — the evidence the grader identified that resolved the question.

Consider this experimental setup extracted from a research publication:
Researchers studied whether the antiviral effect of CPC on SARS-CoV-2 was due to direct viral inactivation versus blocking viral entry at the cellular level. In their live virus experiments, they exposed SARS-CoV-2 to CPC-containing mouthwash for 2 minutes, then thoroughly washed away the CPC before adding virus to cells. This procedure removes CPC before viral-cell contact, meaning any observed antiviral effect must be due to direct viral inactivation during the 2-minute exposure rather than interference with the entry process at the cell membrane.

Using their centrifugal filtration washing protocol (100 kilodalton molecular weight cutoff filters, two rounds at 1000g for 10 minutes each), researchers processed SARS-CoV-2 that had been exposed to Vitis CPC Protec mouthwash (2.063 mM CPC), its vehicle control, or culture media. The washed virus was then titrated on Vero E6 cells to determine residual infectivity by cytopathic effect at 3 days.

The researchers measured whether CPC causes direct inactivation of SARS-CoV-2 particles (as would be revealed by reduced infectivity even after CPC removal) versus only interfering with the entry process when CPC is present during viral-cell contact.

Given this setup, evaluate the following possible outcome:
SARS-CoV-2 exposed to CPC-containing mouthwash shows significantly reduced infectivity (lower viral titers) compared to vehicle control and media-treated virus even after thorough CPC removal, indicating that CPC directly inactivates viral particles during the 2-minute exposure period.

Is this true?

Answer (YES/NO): YES